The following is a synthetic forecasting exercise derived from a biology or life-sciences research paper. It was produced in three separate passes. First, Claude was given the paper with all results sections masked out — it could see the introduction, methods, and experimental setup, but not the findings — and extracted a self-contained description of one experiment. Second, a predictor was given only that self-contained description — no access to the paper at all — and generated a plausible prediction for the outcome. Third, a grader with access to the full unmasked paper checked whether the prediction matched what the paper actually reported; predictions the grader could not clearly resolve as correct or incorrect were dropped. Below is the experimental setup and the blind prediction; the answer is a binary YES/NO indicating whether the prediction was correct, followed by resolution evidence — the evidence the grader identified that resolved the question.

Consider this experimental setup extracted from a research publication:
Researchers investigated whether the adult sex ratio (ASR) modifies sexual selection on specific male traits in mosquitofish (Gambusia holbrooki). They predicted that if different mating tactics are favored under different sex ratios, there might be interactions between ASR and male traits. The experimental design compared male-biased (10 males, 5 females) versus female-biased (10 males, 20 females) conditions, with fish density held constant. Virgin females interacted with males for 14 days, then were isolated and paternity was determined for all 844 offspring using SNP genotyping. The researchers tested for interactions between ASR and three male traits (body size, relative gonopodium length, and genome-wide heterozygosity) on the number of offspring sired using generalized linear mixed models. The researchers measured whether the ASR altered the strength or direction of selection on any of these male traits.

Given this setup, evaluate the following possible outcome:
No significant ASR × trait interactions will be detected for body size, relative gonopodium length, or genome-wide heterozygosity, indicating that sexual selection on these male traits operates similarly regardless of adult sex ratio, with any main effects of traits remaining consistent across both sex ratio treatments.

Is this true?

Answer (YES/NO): YES